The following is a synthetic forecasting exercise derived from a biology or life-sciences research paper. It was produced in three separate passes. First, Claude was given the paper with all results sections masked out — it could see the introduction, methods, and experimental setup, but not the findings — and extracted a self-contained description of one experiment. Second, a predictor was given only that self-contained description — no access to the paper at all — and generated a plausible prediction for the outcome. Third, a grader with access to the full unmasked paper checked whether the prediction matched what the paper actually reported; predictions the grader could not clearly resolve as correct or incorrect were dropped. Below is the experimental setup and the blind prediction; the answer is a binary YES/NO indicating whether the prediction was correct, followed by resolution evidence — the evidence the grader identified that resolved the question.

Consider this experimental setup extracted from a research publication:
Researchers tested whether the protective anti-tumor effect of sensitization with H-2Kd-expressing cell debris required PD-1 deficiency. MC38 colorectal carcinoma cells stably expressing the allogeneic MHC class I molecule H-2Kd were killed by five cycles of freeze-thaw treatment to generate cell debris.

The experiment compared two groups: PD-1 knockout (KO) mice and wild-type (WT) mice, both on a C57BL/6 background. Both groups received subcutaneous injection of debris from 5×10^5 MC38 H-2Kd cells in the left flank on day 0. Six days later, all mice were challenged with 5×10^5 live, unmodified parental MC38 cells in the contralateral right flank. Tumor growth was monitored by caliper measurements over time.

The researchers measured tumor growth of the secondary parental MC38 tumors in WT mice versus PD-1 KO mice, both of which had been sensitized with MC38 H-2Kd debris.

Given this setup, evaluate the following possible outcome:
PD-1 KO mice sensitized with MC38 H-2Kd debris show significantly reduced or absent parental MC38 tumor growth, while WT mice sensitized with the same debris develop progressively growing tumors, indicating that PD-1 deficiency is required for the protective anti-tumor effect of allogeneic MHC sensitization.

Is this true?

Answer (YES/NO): YES